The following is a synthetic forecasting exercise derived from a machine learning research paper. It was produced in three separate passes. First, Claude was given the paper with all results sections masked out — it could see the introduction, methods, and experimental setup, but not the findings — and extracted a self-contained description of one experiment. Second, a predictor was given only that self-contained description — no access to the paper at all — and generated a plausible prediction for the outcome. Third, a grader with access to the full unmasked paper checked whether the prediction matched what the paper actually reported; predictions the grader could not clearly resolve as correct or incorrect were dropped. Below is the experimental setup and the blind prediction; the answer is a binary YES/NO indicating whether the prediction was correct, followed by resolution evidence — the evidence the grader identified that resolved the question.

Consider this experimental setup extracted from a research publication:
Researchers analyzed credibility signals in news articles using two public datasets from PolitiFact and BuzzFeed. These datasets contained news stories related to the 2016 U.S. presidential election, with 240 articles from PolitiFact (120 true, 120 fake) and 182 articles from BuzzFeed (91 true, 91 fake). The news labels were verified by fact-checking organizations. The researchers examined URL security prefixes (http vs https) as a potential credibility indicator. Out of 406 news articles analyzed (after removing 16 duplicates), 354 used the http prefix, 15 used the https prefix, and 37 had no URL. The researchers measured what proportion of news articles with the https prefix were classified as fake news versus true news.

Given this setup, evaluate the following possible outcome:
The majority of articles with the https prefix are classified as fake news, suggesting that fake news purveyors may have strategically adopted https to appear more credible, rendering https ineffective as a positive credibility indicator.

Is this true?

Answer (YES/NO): YES